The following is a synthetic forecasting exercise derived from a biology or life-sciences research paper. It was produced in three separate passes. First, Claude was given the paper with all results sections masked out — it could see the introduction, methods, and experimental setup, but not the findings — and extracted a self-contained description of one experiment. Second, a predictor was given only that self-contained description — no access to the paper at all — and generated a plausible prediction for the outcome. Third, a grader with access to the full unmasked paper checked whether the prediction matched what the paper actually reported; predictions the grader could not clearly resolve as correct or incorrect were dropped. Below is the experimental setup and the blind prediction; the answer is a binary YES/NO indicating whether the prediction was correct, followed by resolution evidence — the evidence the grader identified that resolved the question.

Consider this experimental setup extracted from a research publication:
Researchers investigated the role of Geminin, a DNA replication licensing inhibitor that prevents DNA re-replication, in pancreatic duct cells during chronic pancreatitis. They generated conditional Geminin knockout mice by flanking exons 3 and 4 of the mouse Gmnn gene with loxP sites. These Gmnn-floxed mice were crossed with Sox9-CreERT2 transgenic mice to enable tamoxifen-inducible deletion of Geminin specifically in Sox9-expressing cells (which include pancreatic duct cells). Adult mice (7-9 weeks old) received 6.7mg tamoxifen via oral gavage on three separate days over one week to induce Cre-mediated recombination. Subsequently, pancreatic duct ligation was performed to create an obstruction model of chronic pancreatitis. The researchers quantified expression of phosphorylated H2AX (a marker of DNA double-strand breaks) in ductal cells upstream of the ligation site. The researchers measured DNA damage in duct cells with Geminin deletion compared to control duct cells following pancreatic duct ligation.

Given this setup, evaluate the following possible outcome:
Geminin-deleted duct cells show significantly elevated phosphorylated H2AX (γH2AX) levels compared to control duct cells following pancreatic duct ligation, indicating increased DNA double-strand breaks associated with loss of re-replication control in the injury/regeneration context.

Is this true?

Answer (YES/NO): YES